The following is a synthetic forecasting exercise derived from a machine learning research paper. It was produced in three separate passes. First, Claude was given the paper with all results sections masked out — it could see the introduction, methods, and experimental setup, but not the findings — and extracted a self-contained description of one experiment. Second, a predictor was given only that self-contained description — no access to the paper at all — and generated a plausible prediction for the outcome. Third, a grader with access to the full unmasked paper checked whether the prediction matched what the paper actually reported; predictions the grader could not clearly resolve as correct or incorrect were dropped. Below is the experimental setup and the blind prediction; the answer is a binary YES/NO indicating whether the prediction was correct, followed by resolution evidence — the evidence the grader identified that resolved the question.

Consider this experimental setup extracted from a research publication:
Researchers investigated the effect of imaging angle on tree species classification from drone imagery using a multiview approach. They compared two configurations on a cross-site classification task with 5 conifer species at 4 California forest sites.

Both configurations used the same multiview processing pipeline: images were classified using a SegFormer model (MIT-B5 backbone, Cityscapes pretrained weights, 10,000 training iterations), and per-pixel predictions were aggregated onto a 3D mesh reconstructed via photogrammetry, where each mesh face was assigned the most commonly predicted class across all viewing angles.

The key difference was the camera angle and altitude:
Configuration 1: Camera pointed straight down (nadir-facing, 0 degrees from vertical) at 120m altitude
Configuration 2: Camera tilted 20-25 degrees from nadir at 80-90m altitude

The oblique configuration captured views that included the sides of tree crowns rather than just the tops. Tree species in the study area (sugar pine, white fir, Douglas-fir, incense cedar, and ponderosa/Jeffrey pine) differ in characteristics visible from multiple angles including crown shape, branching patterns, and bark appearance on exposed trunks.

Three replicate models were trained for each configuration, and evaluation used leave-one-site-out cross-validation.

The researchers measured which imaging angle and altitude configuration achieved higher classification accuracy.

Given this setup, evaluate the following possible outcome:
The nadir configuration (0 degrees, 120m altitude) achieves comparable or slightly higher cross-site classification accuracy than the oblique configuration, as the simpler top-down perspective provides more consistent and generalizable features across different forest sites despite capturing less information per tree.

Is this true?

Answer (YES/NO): NO